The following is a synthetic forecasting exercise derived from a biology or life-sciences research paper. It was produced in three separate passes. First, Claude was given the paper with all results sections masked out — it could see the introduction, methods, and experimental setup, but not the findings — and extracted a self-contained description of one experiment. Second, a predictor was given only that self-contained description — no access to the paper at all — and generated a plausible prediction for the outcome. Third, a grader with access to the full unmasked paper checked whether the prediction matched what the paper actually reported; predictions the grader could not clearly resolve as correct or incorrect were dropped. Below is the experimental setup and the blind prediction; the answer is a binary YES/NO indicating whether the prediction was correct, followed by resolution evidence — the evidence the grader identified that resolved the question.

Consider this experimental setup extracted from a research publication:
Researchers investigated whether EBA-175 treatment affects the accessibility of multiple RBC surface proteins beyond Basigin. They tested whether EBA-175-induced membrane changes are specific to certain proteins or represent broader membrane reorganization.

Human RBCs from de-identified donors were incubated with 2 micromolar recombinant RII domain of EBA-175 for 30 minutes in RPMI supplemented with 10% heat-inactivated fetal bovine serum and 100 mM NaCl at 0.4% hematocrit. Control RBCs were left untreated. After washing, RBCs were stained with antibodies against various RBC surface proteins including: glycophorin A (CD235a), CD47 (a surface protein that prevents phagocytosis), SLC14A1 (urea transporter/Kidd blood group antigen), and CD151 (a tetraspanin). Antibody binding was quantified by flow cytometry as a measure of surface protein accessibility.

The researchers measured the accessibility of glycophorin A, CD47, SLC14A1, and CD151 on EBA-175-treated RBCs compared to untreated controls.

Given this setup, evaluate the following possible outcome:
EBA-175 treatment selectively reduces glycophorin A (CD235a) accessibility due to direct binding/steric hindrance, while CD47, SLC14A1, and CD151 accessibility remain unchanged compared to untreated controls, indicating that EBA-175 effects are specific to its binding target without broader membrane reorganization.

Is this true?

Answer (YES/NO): NO